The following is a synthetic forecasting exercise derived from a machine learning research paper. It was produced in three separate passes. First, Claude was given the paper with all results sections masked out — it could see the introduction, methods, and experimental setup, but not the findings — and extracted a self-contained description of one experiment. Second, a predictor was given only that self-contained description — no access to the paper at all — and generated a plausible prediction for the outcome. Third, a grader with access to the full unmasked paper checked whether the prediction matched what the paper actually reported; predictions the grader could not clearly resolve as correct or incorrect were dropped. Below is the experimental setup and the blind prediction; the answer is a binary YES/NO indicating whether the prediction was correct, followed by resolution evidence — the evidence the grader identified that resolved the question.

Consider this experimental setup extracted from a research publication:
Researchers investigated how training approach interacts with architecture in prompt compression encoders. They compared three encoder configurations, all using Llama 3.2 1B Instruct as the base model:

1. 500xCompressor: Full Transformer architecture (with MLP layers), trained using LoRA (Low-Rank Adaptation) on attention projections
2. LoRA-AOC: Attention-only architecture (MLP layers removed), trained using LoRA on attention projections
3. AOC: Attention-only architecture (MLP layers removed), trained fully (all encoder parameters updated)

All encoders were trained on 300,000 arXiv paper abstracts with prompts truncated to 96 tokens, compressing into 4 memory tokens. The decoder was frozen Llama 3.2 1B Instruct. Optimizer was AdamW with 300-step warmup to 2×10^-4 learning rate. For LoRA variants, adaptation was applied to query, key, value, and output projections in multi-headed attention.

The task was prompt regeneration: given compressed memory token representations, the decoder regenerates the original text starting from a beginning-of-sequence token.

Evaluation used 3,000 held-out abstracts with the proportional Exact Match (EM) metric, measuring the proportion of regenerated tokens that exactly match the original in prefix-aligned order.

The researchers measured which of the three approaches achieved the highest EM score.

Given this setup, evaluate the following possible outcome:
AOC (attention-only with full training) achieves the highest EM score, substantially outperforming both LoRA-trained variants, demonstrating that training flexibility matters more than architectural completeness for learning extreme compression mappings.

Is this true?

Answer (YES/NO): YES